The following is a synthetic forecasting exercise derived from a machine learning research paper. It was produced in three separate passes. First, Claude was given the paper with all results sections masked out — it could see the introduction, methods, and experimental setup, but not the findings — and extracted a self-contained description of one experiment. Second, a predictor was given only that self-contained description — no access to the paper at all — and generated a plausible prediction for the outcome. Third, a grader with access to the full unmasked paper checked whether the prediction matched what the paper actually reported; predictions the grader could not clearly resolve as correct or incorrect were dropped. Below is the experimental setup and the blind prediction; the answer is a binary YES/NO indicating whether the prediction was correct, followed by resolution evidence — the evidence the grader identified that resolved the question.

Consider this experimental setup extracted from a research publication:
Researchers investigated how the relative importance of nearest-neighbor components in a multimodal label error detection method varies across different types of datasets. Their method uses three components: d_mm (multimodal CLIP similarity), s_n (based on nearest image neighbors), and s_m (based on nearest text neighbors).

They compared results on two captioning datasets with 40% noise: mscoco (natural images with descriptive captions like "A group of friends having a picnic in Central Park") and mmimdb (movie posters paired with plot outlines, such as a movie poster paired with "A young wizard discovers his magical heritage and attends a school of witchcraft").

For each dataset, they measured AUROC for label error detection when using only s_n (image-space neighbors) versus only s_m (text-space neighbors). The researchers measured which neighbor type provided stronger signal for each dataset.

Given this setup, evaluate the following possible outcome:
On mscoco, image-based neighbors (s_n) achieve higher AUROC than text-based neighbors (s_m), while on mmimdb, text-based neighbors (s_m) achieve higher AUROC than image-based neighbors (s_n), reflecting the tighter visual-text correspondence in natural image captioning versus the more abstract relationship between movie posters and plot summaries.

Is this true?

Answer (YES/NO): YES